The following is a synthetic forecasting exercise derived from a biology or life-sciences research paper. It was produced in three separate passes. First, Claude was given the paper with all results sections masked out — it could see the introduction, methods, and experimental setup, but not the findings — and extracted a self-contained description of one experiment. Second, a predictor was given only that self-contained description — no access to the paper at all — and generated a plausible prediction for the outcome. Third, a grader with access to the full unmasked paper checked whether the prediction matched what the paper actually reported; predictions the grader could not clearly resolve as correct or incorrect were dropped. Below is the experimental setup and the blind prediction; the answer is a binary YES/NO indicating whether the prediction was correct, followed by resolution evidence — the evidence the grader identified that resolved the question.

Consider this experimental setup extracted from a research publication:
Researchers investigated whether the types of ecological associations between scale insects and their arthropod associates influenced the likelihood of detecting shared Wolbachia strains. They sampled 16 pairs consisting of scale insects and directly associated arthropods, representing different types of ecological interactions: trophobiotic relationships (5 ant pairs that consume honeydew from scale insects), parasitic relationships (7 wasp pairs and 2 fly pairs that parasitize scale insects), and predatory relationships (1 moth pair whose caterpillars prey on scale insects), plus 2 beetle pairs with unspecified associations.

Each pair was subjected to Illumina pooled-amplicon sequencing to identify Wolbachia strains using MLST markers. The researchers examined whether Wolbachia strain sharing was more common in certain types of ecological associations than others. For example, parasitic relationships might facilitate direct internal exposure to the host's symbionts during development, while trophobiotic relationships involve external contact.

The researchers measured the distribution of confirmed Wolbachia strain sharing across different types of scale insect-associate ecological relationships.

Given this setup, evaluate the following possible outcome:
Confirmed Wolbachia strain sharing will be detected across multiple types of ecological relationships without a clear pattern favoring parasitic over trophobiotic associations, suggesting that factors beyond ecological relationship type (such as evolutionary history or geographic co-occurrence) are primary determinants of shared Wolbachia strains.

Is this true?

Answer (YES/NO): NO